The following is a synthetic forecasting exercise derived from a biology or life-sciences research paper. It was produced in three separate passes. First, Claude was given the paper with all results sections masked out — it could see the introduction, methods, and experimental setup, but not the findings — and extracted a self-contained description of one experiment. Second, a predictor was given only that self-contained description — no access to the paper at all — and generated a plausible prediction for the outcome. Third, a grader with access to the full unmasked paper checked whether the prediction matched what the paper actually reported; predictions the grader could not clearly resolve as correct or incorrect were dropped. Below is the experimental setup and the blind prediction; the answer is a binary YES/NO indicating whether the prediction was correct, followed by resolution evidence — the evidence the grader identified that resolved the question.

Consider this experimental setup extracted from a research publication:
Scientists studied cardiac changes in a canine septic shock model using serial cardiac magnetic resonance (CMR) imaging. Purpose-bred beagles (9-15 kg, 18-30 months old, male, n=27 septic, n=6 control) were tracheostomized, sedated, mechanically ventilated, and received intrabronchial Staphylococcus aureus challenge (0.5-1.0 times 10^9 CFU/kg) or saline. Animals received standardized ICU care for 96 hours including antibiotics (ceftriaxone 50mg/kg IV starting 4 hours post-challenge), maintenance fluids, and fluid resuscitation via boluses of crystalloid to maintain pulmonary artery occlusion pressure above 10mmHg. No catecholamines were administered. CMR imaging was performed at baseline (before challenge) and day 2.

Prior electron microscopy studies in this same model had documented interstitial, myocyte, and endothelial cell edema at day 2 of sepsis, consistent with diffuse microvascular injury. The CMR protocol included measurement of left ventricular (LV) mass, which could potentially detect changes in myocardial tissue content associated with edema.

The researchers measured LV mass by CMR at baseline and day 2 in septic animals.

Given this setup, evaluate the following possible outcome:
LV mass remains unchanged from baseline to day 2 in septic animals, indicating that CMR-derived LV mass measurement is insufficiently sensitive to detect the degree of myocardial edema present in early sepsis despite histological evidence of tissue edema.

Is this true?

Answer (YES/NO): NO